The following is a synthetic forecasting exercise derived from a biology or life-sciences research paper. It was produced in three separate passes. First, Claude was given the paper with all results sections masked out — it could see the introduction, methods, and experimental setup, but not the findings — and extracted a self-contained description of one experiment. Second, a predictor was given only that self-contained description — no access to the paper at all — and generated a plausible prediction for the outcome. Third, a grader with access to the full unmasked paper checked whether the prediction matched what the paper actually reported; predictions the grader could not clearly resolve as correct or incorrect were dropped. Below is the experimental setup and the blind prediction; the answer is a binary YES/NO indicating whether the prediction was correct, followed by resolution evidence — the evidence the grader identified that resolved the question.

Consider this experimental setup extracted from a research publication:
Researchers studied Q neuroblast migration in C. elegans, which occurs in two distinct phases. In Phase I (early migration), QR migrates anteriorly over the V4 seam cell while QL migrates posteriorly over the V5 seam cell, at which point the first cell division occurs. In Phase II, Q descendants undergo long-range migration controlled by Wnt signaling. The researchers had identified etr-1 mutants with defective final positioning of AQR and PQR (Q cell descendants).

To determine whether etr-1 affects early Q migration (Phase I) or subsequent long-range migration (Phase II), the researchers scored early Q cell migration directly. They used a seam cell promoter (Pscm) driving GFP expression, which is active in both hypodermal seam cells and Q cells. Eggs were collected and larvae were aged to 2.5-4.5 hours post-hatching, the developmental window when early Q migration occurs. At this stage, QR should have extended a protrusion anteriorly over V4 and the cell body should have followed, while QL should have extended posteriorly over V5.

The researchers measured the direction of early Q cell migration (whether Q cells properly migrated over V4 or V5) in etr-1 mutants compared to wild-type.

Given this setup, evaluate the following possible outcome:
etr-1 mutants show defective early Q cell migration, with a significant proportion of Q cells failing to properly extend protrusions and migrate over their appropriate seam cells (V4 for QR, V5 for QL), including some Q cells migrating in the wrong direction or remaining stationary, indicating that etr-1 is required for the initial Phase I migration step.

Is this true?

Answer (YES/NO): NO